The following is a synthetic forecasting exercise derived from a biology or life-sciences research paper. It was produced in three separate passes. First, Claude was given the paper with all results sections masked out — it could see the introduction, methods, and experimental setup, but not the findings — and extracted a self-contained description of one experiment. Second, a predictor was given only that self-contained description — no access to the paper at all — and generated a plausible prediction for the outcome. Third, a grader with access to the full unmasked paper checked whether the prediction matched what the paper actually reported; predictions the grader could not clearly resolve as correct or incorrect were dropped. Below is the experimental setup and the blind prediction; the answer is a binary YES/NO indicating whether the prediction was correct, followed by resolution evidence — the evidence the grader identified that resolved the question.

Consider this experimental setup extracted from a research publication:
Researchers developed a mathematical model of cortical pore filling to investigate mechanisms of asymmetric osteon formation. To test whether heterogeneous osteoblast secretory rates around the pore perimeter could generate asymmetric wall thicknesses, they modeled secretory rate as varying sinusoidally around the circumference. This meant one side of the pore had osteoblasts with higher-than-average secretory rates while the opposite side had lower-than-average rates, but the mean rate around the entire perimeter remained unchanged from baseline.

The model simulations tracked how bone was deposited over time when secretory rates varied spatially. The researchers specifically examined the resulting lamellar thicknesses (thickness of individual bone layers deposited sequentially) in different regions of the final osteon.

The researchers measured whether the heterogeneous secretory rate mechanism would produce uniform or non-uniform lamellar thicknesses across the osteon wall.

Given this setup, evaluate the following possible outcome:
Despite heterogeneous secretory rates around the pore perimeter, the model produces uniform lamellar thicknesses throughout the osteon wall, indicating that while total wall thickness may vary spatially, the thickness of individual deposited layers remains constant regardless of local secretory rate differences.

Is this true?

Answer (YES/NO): NO